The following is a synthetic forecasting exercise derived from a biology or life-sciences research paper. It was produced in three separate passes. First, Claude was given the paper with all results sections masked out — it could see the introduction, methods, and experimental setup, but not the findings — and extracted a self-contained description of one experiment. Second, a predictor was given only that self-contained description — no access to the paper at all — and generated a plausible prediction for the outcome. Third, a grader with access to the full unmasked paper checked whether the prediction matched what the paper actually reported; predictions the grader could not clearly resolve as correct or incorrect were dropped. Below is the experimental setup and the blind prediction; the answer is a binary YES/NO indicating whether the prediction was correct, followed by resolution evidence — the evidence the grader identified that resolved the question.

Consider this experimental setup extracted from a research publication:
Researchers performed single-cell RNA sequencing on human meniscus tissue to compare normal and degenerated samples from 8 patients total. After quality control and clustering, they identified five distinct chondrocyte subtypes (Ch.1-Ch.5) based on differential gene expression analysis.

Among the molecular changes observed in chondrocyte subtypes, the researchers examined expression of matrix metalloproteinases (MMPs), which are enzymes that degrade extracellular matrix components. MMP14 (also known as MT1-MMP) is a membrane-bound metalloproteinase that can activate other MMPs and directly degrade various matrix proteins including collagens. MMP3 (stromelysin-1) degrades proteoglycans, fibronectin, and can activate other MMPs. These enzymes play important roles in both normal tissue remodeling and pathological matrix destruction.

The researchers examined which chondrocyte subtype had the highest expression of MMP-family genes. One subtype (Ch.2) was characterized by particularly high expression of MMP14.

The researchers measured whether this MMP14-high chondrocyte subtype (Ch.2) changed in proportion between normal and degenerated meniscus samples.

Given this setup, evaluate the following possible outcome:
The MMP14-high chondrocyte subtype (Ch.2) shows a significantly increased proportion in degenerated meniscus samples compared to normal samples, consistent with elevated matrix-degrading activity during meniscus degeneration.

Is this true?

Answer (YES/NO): YES